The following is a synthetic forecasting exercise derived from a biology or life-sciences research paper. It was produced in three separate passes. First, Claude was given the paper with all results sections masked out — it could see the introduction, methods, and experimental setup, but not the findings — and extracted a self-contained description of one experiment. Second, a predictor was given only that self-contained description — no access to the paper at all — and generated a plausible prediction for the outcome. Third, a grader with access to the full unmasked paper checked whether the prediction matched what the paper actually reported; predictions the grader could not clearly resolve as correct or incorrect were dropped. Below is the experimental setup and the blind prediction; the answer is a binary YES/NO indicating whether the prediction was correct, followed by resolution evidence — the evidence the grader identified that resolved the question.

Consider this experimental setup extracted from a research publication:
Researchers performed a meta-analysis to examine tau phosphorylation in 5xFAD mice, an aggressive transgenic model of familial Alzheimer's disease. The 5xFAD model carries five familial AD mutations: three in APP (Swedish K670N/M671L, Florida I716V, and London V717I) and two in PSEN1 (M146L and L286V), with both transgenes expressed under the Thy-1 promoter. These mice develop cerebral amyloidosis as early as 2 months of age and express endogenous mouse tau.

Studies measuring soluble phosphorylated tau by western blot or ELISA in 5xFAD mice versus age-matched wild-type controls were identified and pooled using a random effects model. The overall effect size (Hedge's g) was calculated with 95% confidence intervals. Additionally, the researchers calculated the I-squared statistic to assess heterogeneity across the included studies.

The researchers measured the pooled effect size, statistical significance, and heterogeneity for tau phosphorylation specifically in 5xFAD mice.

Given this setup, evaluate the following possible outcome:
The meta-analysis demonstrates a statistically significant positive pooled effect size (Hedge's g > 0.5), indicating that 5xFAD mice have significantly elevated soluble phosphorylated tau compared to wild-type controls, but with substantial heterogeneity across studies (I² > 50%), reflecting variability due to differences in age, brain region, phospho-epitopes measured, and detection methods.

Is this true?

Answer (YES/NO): YES